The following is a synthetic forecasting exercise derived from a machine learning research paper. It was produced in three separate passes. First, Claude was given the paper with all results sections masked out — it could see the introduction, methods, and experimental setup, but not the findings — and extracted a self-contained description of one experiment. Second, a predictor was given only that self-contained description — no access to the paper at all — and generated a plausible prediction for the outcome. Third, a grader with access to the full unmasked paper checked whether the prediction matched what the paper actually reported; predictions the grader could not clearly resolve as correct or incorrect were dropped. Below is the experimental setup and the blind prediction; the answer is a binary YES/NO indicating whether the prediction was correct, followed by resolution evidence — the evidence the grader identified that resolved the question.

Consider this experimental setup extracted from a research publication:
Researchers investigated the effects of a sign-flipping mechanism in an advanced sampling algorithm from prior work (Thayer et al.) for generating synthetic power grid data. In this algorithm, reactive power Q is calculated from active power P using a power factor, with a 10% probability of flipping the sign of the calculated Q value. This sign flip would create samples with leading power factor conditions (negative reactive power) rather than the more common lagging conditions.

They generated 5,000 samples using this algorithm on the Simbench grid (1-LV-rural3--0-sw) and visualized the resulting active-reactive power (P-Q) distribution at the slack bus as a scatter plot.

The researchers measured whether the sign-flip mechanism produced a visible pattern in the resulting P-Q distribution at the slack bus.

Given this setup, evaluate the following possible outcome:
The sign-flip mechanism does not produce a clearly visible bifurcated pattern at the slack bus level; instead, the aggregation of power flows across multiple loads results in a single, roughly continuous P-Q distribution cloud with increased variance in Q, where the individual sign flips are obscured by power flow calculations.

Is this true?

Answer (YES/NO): NO